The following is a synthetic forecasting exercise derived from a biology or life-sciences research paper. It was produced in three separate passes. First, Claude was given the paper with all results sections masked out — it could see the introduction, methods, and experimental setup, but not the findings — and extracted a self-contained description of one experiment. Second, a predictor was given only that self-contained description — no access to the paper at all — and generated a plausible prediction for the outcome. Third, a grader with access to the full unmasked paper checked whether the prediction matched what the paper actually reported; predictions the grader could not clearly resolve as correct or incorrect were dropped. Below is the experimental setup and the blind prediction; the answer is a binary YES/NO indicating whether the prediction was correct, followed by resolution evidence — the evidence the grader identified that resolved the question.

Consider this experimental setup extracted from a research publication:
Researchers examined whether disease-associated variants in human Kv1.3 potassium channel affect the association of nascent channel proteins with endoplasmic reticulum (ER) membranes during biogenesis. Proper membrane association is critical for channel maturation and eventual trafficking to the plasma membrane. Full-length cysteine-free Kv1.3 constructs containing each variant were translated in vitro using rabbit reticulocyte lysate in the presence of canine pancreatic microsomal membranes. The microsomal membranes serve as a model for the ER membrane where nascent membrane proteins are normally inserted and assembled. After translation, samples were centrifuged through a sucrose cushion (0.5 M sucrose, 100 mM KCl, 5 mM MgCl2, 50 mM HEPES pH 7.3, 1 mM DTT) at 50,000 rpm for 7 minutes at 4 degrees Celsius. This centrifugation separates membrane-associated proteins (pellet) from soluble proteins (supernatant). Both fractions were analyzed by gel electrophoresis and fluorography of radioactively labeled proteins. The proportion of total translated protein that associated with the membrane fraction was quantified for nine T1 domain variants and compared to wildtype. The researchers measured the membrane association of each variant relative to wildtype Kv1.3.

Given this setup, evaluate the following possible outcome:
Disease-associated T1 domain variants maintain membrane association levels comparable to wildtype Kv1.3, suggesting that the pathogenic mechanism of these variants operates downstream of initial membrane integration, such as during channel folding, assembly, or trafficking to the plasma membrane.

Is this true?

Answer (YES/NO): NO